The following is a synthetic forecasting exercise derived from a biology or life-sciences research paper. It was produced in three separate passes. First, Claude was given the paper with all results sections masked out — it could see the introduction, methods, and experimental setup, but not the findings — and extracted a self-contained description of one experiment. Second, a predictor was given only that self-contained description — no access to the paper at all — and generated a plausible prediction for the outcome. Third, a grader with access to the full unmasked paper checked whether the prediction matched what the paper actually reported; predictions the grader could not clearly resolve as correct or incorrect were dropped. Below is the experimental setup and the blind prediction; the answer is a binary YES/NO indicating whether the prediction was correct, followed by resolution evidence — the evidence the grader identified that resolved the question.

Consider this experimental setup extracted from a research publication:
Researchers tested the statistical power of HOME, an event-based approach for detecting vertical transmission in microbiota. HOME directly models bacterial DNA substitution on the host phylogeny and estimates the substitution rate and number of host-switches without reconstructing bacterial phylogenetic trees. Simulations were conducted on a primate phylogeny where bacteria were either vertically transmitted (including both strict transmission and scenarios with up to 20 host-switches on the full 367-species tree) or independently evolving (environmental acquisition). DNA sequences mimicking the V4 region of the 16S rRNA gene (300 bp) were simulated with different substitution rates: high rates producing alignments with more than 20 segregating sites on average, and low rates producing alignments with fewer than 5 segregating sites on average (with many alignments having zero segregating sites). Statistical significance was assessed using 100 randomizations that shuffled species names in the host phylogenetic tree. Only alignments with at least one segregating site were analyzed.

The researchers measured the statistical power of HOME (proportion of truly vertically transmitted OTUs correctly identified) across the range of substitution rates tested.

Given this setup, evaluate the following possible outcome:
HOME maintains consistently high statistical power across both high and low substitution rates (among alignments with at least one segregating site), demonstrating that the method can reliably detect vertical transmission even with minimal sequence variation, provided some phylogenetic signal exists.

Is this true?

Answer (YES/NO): NO